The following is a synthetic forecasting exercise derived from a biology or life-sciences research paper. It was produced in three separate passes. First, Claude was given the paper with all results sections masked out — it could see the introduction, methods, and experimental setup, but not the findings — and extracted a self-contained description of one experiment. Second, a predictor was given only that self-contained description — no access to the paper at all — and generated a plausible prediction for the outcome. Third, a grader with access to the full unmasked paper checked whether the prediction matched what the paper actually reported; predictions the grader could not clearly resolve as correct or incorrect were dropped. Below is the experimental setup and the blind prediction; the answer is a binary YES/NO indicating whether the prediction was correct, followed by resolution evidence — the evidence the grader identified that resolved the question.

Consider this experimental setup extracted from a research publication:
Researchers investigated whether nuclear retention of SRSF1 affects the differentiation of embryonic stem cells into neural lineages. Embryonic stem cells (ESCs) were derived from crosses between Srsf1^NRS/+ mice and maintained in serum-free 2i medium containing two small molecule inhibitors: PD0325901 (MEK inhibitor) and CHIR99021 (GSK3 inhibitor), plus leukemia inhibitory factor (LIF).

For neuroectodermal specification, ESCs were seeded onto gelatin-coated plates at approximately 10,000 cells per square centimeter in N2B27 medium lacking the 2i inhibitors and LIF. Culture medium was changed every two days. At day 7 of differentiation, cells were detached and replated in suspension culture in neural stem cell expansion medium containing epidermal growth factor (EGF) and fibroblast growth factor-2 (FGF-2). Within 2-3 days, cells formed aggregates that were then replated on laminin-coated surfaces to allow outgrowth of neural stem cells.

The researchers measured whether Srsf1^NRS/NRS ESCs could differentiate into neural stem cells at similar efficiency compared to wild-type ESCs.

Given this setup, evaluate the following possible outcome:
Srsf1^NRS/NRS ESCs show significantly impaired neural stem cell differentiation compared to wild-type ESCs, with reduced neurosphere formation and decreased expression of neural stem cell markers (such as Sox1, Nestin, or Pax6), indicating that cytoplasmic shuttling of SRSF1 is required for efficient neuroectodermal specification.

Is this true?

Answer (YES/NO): NO